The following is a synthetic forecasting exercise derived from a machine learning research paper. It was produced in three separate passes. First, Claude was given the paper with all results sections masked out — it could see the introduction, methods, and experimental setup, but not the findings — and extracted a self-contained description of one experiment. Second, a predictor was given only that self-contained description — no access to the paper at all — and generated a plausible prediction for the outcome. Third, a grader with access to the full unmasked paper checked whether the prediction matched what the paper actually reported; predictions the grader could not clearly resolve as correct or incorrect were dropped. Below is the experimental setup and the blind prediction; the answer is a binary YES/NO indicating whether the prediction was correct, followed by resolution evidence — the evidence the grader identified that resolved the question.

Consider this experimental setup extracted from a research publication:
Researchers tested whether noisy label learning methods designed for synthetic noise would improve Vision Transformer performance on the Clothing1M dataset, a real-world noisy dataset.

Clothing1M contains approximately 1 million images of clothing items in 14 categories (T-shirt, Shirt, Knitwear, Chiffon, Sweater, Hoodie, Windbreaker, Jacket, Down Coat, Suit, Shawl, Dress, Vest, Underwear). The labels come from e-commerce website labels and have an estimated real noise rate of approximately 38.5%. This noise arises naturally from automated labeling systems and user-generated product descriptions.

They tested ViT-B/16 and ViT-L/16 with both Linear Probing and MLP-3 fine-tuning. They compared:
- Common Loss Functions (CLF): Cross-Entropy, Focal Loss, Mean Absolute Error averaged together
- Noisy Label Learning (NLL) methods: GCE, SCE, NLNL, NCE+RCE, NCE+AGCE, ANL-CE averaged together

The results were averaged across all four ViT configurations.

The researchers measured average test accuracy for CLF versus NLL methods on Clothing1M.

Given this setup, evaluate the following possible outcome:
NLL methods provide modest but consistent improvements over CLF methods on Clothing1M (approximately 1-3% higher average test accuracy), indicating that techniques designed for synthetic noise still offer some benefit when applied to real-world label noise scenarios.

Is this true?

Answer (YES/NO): NO